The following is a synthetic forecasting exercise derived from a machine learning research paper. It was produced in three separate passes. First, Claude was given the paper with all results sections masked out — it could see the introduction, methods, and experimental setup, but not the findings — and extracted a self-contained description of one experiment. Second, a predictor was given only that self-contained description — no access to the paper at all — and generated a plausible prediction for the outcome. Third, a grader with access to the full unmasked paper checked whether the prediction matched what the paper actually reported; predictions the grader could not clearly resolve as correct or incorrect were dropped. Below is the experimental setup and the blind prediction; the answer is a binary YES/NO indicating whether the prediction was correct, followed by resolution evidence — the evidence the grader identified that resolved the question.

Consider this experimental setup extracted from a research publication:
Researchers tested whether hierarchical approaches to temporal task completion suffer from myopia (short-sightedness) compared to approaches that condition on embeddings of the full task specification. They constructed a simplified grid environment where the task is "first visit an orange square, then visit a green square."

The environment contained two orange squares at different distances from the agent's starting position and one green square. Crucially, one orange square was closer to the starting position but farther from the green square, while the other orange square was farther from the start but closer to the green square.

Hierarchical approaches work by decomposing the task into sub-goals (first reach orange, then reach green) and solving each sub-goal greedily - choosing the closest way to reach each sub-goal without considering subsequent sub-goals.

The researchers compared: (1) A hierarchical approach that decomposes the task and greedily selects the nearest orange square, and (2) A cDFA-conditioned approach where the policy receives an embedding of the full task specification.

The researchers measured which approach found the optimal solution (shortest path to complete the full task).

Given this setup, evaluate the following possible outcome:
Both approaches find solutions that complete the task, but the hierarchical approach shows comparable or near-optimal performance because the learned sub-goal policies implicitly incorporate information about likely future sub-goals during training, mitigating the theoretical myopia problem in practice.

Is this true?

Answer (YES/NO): NO